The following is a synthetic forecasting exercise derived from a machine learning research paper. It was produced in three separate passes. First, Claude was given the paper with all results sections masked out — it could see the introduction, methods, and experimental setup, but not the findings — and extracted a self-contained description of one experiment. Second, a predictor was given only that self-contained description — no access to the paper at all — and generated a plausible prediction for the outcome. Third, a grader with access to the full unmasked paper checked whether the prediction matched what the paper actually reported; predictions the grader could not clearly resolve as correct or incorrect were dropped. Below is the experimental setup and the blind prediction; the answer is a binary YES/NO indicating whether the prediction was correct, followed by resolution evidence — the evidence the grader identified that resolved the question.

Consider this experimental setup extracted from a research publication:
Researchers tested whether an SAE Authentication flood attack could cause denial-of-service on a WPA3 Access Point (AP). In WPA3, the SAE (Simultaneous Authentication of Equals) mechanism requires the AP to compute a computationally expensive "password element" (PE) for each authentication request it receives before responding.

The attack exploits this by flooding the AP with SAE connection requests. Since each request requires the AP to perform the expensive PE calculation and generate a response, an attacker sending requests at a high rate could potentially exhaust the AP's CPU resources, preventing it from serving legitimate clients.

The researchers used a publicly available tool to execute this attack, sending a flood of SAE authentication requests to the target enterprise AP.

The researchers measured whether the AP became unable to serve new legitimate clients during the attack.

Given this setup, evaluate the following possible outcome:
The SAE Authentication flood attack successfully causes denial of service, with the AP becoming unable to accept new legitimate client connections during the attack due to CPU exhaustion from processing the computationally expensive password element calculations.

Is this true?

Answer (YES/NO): YES